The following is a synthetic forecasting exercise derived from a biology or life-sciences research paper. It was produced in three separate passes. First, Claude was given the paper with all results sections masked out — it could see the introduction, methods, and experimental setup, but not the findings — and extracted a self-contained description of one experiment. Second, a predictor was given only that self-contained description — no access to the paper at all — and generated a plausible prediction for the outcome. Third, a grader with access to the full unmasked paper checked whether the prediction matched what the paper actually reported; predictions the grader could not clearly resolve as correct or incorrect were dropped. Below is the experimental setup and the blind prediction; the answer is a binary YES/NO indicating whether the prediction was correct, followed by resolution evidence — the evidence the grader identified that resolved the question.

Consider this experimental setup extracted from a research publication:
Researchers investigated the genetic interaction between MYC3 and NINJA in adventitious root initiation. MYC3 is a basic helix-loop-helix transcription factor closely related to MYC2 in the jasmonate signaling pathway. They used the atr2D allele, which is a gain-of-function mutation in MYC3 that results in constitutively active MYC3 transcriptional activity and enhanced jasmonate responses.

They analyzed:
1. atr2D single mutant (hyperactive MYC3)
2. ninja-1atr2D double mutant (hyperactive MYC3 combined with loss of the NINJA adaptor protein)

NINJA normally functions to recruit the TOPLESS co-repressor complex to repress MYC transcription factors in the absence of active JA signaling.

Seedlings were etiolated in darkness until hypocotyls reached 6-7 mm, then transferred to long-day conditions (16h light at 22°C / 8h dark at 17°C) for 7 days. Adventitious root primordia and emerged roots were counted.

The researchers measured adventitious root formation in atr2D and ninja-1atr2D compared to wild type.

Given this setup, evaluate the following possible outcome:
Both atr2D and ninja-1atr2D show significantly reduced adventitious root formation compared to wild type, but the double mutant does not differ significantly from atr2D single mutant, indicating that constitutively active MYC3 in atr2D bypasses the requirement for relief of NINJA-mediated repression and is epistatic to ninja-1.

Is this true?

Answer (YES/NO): NO